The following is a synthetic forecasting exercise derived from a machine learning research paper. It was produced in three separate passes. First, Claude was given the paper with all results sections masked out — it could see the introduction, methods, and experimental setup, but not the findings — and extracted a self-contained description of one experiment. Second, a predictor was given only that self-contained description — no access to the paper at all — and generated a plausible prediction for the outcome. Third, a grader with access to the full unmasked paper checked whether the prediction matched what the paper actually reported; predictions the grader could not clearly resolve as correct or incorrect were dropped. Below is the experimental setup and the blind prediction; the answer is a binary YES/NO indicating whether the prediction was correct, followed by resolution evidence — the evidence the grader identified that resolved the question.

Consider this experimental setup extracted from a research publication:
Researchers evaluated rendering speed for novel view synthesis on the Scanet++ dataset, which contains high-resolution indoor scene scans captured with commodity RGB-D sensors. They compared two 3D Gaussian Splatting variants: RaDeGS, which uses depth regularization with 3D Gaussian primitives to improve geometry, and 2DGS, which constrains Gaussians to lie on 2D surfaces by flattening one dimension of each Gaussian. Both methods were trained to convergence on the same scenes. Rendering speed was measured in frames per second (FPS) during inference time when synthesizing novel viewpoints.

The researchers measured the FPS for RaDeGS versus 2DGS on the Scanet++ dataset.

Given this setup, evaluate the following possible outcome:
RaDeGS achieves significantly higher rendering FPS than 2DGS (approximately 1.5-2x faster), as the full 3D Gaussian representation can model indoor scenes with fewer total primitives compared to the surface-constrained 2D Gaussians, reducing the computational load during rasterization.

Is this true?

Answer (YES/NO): NO